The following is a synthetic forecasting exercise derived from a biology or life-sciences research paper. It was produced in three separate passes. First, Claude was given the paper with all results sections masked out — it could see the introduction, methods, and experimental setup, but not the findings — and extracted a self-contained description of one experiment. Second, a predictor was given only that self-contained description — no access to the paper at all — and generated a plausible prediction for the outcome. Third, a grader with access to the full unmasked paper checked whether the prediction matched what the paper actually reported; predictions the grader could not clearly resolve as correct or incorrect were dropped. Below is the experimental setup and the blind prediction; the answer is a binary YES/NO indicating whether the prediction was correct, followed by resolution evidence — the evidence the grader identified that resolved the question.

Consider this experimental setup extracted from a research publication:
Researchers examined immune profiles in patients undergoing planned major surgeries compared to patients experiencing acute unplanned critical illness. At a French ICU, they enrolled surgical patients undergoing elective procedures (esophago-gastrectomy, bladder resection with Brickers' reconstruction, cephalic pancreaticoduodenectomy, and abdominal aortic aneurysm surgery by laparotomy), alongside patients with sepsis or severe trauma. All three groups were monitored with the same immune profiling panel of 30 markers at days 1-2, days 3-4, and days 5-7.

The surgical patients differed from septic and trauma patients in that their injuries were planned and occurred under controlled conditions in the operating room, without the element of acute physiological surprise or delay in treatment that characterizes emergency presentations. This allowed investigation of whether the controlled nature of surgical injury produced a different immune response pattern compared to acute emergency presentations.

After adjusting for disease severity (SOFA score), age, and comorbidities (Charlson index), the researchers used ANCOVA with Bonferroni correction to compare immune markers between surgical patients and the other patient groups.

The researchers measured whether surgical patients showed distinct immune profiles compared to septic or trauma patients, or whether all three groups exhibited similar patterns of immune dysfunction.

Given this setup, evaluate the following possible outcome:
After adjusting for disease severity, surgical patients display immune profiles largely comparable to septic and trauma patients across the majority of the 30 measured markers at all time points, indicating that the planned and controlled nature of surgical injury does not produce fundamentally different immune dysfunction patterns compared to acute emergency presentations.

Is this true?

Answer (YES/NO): YES